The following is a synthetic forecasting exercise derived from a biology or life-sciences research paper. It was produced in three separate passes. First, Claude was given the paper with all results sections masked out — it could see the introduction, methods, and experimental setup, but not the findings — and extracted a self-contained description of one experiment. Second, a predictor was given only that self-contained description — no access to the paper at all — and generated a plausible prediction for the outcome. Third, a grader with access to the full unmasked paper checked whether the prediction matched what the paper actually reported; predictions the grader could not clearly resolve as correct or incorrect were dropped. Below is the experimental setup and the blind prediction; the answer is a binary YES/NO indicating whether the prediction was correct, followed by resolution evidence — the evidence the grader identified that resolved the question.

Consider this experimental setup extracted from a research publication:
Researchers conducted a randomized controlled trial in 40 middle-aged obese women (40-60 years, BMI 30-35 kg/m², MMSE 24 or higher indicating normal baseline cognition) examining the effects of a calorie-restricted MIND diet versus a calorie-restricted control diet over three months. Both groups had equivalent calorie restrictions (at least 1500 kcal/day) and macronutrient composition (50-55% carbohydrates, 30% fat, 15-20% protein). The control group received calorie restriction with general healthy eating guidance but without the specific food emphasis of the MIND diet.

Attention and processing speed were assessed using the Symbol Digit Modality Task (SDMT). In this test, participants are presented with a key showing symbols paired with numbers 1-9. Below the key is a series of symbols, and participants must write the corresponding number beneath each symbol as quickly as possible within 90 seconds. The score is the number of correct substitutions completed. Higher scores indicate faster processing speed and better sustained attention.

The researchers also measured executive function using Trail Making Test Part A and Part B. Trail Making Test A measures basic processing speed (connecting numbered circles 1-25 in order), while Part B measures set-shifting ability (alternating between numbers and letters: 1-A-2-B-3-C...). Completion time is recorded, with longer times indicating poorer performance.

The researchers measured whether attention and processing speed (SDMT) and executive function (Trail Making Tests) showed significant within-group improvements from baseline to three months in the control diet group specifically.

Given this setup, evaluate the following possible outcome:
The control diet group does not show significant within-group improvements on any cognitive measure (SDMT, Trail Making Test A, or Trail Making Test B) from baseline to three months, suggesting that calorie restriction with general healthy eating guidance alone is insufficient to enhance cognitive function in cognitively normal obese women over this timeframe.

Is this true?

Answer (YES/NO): NO